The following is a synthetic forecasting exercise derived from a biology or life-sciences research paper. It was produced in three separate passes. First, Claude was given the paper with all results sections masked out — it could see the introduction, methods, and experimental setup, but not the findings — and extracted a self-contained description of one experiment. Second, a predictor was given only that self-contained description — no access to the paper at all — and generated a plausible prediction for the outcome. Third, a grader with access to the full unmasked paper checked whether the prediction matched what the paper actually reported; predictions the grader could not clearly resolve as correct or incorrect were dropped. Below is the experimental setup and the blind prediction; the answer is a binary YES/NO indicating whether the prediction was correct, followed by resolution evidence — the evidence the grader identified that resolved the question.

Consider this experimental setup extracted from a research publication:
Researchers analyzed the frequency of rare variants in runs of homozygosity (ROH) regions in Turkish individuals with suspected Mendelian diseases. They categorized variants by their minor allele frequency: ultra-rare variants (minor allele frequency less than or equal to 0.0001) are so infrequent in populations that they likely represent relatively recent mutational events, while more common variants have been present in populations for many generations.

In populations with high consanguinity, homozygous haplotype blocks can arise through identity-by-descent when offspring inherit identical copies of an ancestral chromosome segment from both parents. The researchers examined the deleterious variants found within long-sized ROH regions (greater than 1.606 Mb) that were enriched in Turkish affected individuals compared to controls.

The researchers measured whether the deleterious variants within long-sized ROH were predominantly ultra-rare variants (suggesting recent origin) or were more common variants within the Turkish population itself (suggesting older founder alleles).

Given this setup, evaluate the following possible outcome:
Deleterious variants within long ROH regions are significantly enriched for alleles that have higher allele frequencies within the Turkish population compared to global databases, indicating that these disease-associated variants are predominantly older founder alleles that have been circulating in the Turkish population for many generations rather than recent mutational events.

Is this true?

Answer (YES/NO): NO